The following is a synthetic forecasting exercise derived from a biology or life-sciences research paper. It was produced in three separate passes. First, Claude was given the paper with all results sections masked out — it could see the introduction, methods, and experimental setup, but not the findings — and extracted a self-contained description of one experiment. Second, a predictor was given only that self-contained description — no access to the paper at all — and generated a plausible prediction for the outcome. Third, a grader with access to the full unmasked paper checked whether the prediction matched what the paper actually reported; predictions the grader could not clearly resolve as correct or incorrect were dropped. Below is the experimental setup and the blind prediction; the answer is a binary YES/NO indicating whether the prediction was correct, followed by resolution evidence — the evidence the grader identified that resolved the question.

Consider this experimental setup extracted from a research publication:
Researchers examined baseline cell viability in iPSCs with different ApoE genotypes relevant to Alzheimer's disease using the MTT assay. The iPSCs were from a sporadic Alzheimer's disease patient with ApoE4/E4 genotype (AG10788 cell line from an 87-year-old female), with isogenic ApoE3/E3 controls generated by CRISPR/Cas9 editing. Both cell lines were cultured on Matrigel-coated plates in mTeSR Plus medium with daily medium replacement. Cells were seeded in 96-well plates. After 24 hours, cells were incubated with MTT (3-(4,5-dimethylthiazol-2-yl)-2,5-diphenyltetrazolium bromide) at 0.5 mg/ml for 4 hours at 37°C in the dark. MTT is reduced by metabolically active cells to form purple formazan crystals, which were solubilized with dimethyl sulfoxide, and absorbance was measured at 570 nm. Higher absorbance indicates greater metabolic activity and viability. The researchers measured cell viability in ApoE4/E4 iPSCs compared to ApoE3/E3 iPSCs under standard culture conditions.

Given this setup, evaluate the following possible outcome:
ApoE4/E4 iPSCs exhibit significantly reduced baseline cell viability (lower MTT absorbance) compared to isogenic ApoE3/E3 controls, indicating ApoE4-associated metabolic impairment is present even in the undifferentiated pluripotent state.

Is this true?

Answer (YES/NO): YES